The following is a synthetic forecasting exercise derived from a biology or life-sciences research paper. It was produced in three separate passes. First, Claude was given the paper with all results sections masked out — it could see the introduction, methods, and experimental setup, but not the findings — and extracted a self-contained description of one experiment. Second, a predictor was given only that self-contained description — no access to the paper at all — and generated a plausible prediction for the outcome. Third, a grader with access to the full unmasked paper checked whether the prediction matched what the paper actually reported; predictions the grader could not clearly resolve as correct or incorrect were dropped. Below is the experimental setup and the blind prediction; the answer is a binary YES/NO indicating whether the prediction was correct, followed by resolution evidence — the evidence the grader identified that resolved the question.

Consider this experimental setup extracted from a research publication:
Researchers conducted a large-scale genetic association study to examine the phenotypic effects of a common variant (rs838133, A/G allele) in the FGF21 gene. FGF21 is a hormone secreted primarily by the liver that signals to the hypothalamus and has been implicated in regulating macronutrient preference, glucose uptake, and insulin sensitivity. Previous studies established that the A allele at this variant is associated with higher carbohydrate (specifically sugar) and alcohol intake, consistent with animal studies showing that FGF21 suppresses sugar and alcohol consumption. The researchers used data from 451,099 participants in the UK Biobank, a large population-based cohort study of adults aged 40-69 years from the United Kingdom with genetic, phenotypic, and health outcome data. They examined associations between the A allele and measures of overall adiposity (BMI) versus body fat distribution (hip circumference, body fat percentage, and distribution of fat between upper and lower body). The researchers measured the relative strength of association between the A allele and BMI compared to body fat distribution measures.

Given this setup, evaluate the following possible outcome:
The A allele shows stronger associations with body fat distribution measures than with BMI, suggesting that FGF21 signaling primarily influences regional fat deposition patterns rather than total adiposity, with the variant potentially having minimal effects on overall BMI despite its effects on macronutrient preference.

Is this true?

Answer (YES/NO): YES